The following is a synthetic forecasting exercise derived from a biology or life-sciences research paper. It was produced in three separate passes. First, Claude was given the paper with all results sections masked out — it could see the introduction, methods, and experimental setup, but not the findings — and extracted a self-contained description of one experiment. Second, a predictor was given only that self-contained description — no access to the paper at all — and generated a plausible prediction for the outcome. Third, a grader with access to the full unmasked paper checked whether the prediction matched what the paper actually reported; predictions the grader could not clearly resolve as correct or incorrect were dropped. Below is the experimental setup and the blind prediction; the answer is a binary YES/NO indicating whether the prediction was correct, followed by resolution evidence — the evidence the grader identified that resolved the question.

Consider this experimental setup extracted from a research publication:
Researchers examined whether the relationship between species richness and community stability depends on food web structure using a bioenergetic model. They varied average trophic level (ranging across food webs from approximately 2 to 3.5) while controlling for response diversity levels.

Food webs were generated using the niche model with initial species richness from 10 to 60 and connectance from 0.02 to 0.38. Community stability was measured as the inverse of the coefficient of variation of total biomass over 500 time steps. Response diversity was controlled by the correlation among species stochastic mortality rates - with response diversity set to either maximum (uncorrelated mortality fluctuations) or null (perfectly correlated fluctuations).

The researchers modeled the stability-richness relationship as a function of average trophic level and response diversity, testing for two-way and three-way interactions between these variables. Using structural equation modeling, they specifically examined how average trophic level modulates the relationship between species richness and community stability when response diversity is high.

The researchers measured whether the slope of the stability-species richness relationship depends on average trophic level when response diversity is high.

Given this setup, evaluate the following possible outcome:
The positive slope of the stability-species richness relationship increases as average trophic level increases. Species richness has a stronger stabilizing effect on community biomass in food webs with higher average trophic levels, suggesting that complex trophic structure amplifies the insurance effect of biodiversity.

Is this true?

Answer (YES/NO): NO